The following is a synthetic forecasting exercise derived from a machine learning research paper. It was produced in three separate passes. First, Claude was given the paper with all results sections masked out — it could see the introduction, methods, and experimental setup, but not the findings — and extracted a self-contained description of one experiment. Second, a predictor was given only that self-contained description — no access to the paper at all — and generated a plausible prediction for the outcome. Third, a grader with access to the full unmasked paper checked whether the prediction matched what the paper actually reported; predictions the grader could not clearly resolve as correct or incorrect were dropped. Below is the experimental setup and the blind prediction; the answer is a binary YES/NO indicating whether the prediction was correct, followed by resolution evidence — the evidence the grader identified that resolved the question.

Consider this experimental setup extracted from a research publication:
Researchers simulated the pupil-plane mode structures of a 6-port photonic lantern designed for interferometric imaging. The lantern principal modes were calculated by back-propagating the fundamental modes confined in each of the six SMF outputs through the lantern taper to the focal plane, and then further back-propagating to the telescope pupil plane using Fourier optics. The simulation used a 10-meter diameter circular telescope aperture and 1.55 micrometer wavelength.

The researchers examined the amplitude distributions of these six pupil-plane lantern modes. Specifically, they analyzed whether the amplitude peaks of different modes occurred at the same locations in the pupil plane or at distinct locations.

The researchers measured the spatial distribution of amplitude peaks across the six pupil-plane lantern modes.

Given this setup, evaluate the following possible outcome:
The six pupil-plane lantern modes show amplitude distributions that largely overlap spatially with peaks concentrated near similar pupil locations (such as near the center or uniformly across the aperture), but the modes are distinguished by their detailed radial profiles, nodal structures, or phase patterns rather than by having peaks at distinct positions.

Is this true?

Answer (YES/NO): NO